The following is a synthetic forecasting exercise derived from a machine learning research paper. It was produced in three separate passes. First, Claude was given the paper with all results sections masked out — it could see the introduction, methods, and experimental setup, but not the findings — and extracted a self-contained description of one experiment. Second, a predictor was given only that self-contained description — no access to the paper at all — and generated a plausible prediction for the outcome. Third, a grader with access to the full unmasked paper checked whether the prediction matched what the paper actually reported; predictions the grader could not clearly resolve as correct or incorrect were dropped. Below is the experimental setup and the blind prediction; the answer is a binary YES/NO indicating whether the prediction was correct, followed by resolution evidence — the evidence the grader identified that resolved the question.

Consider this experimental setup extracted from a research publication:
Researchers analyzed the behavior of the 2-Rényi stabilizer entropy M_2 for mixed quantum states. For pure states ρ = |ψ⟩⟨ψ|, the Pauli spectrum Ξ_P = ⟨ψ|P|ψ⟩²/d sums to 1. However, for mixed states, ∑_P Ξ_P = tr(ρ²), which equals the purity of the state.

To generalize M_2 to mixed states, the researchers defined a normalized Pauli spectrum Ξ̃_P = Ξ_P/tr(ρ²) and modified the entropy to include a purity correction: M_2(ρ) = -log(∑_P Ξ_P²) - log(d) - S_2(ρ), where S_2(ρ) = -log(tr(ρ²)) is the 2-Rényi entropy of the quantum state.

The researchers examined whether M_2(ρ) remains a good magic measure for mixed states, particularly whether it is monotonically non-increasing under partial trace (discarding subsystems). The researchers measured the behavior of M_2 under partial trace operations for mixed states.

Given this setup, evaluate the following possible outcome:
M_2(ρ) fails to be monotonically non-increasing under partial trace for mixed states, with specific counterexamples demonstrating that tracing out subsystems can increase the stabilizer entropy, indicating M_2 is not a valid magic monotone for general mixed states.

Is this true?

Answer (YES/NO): YES